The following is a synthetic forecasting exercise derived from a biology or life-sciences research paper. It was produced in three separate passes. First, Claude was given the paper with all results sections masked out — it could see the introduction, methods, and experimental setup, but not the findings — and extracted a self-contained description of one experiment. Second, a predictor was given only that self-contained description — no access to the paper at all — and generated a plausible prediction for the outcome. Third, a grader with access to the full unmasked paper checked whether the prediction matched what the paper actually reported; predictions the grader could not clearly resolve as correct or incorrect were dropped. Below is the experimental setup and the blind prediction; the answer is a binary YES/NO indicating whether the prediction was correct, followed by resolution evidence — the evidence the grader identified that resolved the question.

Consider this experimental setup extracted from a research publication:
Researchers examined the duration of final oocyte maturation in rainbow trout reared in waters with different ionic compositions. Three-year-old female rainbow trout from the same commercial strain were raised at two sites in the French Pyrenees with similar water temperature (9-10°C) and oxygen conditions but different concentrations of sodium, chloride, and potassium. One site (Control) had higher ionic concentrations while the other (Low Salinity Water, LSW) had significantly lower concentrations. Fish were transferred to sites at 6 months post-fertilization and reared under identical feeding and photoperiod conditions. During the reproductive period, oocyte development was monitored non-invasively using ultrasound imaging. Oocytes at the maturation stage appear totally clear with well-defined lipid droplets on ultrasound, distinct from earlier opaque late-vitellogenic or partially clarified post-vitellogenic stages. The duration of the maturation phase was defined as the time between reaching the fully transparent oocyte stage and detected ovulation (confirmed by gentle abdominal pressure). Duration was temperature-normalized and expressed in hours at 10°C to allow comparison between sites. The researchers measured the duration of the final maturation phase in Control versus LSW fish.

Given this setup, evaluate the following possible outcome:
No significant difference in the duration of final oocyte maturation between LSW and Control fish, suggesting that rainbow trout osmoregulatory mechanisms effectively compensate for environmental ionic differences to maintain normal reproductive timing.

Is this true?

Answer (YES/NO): NO